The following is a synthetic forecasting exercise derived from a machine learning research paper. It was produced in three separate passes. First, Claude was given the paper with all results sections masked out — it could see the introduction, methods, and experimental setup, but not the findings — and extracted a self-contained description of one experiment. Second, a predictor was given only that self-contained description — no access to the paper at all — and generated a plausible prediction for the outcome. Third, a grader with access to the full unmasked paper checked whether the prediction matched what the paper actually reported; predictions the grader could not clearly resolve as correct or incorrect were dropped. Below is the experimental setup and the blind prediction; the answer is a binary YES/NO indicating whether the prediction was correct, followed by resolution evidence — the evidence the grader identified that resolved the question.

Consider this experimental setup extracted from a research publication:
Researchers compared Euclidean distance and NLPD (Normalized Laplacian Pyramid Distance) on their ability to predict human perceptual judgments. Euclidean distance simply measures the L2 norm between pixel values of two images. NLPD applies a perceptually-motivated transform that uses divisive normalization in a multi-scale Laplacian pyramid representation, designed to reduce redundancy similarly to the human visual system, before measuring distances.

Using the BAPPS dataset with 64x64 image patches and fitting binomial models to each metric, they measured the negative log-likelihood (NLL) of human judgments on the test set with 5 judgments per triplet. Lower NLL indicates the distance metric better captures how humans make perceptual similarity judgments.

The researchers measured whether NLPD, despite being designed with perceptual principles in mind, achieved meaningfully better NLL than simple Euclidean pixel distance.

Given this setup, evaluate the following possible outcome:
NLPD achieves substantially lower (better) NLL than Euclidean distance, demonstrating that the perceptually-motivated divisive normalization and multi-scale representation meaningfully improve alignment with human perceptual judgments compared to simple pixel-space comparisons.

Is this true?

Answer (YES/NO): NO